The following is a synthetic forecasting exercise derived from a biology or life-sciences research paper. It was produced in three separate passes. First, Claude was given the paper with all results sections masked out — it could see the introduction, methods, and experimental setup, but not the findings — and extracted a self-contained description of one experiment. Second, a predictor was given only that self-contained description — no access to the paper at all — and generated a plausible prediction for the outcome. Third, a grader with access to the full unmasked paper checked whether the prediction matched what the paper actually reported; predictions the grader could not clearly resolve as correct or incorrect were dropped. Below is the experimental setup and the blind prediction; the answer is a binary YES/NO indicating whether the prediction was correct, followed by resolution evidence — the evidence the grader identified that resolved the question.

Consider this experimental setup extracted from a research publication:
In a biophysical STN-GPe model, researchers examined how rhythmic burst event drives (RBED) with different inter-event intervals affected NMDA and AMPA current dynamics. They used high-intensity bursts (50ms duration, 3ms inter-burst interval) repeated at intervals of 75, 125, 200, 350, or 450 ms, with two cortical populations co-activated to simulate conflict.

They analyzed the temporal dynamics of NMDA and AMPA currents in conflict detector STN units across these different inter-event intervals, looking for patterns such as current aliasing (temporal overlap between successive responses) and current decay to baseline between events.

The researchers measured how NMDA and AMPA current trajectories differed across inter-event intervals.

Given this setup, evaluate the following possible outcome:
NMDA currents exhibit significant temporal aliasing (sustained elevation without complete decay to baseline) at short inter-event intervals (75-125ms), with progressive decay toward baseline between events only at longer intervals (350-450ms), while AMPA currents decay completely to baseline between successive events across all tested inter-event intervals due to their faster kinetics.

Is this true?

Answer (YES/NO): NO